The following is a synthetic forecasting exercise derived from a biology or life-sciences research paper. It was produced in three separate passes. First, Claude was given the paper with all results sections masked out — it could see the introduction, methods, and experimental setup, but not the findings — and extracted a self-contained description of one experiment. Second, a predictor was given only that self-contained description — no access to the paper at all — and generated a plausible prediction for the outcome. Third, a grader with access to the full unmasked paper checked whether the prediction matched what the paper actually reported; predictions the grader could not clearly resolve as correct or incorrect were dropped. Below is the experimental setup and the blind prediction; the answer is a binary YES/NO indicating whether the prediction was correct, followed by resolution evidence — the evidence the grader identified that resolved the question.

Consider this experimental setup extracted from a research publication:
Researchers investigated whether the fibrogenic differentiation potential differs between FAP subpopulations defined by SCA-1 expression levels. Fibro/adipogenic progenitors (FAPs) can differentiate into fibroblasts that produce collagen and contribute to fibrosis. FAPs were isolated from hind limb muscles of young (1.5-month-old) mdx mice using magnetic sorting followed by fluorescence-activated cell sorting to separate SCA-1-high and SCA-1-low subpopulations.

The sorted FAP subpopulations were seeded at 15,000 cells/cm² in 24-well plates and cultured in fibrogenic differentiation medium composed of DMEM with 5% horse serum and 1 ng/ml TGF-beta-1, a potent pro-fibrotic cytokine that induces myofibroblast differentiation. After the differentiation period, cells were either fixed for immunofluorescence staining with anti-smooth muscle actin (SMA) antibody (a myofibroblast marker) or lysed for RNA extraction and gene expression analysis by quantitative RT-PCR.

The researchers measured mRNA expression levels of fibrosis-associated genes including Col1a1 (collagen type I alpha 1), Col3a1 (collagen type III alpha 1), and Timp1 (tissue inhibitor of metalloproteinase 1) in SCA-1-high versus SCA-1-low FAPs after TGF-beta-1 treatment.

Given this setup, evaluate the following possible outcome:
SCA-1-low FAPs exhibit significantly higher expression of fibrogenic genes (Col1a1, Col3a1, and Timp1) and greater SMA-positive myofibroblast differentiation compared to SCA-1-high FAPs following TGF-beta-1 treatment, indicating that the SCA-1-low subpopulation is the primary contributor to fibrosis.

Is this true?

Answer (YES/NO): NO